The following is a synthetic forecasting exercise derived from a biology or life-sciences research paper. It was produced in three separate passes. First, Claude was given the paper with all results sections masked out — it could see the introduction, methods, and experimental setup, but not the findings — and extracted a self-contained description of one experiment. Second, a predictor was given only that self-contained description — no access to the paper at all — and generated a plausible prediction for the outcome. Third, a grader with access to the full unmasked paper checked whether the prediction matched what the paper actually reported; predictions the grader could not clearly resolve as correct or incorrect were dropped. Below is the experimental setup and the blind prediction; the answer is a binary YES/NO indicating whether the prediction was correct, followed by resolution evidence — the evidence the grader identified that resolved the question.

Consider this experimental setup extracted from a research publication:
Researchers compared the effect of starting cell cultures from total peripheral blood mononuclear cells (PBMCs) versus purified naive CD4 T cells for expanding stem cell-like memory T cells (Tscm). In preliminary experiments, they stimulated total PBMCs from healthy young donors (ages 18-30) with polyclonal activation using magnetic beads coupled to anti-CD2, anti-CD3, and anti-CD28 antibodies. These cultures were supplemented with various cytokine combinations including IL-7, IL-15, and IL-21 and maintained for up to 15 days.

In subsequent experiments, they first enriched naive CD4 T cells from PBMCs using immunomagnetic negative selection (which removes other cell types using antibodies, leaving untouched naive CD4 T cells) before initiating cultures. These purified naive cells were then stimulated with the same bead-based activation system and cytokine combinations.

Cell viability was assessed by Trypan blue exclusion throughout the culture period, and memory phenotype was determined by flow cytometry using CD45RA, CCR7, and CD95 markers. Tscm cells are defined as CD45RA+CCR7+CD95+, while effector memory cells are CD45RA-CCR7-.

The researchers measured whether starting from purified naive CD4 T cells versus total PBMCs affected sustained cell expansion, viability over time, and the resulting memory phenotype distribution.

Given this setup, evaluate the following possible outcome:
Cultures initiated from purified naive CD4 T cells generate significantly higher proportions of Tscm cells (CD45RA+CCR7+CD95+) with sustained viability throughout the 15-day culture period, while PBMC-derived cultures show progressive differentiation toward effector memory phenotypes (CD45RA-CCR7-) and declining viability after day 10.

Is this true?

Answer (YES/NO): NO